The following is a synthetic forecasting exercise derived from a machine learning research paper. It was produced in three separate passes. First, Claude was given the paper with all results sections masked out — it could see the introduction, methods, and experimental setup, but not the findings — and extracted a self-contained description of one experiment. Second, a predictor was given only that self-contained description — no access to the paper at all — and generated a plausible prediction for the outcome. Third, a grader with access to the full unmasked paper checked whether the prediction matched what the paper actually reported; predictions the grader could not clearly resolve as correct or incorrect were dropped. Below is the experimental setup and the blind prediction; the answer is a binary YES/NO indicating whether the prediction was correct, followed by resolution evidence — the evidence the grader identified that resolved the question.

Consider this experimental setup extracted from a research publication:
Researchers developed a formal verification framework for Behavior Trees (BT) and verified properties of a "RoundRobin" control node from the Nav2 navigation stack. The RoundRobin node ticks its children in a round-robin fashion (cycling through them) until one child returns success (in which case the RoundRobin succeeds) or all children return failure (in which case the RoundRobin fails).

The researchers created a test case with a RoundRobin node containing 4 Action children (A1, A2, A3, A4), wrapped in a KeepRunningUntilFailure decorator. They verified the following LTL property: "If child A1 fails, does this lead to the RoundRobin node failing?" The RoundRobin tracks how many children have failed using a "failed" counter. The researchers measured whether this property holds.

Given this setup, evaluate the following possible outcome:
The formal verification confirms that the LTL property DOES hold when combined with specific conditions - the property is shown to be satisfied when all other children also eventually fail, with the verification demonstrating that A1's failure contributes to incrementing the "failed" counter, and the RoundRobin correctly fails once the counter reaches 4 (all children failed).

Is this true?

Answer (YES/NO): NO